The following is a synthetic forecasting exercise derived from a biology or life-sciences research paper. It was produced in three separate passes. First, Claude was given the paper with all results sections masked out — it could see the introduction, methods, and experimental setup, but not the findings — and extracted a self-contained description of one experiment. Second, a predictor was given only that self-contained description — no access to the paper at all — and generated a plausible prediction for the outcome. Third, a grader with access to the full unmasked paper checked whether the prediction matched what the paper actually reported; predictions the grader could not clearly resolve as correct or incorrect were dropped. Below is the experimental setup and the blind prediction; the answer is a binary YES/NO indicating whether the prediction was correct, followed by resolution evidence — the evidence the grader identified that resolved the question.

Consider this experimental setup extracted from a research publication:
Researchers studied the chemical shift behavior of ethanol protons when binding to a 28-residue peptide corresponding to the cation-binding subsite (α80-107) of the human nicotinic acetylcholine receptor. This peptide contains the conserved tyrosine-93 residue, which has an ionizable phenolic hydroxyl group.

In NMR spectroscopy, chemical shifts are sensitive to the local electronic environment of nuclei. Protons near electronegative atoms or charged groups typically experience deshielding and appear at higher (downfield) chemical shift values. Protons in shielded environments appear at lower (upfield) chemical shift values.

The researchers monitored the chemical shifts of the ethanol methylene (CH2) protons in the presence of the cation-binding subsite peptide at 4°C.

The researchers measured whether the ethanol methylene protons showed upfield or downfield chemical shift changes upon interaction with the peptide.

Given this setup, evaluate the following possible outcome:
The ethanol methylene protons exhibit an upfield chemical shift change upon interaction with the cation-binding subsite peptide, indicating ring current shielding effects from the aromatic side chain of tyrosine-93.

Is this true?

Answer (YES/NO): NO